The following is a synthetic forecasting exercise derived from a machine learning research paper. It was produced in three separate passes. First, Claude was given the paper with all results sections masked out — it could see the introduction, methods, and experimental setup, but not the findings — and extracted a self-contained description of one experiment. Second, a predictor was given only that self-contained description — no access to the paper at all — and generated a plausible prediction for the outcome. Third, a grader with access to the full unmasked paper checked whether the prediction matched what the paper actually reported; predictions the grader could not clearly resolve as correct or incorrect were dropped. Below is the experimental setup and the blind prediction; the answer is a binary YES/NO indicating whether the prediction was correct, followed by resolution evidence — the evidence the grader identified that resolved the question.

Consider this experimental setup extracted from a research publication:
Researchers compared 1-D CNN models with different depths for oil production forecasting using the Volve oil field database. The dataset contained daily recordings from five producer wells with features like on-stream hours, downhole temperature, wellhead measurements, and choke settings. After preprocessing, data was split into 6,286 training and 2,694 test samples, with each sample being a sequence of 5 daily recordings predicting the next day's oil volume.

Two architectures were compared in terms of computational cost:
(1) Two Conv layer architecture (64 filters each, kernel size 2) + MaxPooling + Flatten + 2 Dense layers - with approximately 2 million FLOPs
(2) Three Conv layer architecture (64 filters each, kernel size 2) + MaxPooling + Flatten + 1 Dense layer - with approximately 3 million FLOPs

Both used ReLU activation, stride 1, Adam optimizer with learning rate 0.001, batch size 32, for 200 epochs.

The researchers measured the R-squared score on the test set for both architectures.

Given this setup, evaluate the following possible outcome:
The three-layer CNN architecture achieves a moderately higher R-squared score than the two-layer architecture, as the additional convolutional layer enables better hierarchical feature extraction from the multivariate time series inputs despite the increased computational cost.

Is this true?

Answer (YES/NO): NO